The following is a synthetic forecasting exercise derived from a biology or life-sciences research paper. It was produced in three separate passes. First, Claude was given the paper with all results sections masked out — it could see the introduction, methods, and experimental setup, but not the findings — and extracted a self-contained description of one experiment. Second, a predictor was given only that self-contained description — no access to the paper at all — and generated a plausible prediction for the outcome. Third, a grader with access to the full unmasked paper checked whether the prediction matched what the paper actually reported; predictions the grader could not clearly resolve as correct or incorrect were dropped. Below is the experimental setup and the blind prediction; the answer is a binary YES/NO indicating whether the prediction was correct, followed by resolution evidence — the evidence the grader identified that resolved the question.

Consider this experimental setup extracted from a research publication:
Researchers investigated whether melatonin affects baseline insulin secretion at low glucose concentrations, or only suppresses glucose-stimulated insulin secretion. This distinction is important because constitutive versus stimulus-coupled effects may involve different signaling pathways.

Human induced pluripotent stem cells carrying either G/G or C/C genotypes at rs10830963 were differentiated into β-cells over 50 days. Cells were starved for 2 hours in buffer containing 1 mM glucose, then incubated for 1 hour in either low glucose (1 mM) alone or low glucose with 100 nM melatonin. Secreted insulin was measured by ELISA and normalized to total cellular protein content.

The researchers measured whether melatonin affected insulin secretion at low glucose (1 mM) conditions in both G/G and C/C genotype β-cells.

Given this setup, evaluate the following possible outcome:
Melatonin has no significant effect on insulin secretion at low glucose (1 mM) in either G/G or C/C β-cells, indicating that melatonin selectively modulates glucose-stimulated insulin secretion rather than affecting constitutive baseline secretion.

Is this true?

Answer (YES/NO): NO